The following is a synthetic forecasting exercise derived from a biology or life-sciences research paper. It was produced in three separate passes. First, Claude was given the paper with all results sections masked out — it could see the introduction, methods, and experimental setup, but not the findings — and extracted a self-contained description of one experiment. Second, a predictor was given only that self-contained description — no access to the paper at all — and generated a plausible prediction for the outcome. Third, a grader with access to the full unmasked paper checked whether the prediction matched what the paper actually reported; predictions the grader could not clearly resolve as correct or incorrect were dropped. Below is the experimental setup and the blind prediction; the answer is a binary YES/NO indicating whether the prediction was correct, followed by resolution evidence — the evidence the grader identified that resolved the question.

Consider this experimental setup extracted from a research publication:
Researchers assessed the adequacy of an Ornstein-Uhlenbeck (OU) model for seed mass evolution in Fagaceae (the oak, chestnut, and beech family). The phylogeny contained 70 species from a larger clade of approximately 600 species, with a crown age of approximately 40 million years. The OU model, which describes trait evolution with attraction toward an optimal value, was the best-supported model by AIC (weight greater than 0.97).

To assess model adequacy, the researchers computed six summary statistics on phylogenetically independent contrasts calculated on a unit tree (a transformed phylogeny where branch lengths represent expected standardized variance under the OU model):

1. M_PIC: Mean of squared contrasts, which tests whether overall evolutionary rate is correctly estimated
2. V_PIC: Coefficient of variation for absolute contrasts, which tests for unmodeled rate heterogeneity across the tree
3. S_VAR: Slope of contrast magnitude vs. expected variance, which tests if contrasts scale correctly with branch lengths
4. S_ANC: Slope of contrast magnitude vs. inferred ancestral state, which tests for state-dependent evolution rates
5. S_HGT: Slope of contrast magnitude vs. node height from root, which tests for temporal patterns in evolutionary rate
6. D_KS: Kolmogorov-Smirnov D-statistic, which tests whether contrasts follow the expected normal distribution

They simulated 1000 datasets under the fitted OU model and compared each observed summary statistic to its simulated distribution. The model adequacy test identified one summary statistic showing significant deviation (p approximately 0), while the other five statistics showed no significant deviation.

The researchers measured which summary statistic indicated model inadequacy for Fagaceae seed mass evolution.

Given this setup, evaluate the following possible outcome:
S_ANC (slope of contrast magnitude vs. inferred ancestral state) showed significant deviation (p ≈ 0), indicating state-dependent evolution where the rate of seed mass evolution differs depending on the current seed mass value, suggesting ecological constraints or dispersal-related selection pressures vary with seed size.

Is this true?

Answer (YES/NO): NO